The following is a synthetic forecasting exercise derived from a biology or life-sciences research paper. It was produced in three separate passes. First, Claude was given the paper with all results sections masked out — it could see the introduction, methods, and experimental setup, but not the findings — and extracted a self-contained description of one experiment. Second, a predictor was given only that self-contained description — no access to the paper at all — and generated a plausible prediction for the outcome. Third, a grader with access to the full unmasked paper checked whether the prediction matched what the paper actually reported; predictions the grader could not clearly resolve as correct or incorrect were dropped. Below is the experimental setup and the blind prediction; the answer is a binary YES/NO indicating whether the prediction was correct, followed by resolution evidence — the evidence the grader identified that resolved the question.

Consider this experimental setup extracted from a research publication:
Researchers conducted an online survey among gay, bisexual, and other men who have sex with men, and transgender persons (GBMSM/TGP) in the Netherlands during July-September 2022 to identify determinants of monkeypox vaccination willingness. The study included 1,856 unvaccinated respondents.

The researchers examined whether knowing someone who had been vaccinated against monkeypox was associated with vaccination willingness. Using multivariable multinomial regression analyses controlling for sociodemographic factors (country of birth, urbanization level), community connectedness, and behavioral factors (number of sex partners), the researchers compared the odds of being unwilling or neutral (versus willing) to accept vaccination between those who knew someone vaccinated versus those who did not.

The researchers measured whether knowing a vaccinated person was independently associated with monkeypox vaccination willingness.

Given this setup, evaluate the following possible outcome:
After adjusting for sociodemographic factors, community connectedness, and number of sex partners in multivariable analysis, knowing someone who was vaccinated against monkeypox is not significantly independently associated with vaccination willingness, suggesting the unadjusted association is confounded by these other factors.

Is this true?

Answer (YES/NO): NO